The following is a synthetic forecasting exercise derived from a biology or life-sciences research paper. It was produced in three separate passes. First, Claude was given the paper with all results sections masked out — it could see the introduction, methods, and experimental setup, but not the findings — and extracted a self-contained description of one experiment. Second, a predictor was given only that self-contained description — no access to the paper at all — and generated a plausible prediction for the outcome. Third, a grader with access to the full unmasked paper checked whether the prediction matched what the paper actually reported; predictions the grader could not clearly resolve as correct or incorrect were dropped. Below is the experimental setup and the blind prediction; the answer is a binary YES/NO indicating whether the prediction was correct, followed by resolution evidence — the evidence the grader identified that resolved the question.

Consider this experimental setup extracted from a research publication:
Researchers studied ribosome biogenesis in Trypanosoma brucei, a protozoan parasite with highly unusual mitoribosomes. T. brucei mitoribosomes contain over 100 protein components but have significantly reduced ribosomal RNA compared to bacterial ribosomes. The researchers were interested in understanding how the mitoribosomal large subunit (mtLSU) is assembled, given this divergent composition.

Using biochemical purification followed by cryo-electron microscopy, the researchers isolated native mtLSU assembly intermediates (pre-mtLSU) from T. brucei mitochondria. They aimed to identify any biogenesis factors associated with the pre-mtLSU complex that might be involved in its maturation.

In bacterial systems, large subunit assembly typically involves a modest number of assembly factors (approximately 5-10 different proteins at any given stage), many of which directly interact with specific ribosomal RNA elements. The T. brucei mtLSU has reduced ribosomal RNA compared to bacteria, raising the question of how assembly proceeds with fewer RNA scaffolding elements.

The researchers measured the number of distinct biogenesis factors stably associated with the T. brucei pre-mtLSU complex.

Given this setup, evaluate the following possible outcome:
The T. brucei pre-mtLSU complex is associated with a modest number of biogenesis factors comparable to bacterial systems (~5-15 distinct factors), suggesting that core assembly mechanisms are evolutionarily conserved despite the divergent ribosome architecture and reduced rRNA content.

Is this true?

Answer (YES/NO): YES